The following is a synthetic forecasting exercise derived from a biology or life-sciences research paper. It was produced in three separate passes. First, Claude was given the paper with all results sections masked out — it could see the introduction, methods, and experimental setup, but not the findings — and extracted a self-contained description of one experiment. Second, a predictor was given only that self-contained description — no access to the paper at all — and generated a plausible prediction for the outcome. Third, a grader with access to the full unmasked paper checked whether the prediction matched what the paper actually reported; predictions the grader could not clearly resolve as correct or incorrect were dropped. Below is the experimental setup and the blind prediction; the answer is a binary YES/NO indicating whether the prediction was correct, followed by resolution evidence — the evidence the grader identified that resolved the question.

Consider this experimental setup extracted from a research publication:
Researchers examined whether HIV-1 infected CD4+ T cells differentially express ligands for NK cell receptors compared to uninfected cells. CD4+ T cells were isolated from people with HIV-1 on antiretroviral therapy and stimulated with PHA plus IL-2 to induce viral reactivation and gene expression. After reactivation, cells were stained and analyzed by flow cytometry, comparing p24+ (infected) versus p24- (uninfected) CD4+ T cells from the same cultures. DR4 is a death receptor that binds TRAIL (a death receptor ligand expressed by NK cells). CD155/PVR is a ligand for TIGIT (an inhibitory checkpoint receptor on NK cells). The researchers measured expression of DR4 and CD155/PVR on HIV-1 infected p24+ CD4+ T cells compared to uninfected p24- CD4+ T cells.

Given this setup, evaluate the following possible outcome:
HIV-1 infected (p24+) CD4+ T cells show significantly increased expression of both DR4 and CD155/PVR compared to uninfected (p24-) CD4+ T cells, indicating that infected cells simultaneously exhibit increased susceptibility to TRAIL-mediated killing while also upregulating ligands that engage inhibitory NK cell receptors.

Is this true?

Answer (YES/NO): NO